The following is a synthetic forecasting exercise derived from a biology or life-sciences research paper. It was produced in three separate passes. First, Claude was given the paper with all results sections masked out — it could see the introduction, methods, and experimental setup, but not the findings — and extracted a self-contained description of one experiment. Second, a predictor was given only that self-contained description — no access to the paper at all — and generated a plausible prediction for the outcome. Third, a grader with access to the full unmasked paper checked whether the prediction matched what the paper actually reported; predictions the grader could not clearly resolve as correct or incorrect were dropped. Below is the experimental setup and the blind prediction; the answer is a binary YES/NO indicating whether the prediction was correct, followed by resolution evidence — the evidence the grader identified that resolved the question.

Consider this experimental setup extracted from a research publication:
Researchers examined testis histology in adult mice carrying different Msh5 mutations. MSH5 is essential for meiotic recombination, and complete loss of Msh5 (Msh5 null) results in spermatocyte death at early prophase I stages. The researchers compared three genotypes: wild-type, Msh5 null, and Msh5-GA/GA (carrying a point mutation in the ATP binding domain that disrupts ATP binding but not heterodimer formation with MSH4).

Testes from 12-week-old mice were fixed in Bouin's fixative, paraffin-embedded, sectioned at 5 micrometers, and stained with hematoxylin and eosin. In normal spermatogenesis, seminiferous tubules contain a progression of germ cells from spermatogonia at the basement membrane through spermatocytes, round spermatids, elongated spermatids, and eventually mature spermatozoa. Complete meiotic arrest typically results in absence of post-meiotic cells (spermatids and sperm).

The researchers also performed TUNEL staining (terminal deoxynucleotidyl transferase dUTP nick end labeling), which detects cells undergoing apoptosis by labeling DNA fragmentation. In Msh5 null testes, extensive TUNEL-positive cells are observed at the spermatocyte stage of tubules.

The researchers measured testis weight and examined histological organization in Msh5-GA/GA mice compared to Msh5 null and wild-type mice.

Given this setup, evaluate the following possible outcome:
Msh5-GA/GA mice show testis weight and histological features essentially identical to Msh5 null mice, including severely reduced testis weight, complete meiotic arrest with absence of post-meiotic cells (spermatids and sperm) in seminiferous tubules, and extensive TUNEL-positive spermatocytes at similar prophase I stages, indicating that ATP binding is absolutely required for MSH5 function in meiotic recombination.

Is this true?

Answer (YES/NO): NO